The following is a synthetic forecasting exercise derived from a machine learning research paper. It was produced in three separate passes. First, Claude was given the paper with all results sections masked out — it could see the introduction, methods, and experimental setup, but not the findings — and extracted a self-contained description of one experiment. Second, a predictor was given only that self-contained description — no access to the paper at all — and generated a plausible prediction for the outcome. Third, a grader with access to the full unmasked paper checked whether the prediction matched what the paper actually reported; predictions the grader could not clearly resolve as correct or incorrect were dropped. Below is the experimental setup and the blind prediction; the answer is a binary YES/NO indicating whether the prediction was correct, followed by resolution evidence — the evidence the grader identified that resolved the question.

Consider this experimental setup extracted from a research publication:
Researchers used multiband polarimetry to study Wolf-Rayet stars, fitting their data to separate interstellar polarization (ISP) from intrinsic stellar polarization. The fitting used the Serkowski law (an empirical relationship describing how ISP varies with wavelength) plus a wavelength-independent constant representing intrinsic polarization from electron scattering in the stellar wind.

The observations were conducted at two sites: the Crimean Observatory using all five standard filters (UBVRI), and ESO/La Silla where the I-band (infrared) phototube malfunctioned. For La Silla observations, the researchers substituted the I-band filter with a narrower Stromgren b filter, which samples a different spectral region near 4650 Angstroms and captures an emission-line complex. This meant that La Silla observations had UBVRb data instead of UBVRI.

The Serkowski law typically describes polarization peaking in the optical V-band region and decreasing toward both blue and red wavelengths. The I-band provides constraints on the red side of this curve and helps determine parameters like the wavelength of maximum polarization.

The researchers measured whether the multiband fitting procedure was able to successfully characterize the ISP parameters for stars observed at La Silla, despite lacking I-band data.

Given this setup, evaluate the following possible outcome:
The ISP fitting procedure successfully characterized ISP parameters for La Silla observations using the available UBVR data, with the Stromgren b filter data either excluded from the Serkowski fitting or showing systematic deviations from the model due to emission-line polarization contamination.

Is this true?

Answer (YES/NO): YES